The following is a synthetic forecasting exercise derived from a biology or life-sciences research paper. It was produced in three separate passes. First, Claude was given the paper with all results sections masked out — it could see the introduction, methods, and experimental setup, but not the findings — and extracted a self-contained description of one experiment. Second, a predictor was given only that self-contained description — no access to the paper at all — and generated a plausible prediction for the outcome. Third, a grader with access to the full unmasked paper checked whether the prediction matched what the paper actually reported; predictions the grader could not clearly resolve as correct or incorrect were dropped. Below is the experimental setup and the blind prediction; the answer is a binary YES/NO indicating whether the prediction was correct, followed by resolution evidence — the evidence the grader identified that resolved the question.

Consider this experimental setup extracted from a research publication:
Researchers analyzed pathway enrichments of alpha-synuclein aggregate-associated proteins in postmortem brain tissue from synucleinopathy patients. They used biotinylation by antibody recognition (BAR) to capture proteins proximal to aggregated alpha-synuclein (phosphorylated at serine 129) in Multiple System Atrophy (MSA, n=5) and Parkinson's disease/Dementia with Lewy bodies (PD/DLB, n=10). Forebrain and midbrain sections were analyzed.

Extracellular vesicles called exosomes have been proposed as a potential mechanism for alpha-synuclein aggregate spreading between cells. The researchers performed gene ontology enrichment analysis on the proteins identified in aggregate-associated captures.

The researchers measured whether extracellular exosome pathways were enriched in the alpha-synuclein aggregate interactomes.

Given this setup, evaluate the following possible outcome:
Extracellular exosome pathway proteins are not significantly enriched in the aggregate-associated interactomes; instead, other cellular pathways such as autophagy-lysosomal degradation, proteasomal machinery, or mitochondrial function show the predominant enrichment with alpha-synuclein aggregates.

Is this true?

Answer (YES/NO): NO